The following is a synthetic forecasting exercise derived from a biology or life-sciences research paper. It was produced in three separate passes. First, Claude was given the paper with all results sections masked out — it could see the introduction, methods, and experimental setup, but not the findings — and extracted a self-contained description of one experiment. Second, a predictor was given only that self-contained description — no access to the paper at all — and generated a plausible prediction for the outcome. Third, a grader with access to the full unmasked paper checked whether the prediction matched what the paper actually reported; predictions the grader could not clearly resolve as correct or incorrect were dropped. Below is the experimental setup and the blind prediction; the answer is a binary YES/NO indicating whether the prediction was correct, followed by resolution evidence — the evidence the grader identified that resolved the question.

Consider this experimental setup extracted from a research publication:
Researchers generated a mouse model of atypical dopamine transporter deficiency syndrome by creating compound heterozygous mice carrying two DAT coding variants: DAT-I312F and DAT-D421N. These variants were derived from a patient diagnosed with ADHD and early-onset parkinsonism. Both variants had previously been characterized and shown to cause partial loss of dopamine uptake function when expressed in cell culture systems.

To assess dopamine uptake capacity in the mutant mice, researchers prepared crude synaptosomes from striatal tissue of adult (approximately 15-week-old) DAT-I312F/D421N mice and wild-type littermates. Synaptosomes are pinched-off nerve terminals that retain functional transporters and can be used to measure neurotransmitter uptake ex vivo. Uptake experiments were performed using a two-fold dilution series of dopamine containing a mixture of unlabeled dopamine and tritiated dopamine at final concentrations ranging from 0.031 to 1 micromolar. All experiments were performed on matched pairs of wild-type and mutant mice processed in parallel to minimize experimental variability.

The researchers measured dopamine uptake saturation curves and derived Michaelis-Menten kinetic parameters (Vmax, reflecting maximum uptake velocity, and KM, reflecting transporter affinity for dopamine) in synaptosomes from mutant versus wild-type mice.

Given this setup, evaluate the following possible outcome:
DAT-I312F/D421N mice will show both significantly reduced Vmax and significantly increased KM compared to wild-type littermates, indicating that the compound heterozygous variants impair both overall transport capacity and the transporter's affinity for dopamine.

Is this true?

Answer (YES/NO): NO